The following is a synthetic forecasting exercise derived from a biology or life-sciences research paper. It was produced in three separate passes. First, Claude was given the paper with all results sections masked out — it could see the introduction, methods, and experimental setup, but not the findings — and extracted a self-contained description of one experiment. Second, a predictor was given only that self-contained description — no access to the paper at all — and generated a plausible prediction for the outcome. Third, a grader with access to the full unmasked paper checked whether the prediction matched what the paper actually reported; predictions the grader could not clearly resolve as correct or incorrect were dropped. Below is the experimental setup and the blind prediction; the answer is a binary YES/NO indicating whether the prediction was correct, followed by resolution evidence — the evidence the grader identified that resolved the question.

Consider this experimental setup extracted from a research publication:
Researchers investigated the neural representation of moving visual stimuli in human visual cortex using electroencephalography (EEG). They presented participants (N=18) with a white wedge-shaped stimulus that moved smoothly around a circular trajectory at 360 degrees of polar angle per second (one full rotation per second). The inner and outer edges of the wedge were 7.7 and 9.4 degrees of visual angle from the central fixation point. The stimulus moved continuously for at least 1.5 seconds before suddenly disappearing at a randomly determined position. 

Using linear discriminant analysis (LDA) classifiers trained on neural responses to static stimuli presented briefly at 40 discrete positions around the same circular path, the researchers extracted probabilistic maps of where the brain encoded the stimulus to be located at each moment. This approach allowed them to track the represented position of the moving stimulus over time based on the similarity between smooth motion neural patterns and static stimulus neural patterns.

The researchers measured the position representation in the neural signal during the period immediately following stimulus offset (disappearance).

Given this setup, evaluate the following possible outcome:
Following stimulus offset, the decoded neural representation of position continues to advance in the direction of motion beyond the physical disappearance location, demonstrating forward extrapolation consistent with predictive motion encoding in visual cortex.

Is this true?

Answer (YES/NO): YES